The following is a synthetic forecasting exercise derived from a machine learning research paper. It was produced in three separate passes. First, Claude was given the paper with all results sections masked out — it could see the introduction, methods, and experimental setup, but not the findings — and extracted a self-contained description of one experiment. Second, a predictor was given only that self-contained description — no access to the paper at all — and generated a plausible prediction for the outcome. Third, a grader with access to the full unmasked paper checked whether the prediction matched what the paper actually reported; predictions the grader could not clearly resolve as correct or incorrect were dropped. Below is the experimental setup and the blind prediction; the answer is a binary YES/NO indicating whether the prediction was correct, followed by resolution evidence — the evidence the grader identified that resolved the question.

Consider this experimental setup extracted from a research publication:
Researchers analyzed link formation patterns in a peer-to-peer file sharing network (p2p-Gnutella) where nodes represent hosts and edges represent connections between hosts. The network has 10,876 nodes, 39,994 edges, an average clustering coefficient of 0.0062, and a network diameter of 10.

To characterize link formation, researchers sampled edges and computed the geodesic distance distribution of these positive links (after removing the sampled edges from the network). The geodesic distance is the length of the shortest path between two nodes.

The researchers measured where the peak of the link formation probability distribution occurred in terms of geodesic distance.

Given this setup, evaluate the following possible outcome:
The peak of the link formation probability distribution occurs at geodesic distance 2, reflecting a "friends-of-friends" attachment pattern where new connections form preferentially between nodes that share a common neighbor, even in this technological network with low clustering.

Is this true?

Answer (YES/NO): NO